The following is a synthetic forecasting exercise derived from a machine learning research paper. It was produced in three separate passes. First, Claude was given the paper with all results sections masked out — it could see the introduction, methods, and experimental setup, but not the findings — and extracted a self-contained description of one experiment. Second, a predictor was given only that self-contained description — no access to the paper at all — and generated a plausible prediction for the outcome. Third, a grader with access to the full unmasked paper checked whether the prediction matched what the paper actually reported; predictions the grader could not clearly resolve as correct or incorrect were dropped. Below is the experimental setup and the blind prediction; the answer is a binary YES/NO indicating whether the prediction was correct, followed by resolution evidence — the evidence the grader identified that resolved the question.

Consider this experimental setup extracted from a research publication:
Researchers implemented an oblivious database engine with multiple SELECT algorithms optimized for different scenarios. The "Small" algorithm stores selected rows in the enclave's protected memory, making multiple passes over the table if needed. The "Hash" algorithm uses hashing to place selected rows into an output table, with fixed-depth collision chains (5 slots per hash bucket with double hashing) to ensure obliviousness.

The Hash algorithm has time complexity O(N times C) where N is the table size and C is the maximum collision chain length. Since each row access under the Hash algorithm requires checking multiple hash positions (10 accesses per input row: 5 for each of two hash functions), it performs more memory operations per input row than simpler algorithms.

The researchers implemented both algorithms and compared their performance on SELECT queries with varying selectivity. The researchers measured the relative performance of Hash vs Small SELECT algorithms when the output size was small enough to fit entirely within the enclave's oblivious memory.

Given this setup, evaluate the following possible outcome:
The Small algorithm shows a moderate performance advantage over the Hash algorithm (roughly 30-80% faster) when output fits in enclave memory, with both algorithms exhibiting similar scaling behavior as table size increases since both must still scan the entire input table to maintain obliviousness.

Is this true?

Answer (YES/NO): NO